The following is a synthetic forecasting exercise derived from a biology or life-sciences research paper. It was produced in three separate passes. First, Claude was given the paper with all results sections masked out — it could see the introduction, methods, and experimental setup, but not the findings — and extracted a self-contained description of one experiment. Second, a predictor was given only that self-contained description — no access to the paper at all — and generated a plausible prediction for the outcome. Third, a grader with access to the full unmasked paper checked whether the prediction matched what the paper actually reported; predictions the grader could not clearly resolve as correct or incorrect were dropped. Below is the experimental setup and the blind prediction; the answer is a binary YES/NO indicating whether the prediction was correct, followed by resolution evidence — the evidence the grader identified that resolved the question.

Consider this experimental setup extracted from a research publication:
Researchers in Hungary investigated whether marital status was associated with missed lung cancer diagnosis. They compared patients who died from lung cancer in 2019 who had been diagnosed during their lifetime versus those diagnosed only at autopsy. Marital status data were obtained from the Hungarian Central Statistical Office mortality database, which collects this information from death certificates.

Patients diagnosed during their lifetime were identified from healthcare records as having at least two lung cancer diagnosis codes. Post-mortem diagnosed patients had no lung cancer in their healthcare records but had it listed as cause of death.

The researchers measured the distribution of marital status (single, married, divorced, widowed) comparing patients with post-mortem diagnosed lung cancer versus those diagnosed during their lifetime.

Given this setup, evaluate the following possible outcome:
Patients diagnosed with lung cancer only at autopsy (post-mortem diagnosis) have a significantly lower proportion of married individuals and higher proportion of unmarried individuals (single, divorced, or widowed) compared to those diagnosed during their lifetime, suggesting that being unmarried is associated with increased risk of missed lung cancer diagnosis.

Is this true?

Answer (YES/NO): YES